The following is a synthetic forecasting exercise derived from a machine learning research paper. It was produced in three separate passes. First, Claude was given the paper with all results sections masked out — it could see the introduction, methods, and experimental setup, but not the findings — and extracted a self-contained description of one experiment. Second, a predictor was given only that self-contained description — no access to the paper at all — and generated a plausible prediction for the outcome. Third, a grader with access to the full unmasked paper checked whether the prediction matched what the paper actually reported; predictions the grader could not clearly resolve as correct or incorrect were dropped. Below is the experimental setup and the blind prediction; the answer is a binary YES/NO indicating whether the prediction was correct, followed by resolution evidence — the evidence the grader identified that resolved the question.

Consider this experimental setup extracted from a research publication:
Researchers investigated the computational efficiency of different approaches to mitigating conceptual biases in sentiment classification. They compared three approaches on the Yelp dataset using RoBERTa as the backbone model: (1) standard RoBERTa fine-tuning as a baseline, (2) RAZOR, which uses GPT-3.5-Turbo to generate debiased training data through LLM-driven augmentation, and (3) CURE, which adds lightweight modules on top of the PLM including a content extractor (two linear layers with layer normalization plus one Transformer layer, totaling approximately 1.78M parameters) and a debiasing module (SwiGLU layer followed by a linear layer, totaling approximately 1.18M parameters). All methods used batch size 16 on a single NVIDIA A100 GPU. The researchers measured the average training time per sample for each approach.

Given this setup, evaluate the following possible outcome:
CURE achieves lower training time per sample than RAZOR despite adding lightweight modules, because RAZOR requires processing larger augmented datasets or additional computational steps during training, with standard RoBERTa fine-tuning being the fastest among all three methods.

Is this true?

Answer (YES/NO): YES